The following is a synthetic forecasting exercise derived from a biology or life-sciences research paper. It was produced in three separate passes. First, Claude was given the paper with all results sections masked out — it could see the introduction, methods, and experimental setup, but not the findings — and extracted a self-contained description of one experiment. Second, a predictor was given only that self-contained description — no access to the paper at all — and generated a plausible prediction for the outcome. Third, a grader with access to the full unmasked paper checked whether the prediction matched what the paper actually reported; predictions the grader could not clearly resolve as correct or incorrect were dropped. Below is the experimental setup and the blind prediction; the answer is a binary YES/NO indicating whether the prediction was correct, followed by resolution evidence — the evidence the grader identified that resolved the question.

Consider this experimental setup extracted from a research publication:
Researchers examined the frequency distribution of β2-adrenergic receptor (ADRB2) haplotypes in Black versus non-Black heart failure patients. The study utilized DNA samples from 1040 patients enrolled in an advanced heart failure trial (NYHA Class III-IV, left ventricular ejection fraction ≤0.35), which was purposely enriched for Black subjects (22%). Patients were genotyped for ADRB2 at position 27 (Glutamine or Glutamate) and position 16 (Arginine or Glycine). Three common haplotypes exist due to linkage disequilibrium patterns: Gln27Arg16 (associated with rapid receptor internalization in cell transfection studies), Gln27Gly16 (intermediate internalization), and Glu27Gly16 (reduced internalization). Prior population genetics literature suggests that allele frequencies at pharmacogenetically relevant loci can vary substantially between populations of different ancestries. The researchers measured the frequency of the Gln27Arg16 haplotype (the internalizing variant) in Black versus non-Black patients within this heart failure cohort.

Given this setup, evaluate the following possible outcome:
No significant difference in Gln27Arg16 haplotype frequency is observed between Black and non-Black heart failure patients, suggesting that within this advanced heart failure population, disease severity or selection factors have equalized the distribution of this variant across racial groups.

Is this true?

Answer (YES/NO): NO